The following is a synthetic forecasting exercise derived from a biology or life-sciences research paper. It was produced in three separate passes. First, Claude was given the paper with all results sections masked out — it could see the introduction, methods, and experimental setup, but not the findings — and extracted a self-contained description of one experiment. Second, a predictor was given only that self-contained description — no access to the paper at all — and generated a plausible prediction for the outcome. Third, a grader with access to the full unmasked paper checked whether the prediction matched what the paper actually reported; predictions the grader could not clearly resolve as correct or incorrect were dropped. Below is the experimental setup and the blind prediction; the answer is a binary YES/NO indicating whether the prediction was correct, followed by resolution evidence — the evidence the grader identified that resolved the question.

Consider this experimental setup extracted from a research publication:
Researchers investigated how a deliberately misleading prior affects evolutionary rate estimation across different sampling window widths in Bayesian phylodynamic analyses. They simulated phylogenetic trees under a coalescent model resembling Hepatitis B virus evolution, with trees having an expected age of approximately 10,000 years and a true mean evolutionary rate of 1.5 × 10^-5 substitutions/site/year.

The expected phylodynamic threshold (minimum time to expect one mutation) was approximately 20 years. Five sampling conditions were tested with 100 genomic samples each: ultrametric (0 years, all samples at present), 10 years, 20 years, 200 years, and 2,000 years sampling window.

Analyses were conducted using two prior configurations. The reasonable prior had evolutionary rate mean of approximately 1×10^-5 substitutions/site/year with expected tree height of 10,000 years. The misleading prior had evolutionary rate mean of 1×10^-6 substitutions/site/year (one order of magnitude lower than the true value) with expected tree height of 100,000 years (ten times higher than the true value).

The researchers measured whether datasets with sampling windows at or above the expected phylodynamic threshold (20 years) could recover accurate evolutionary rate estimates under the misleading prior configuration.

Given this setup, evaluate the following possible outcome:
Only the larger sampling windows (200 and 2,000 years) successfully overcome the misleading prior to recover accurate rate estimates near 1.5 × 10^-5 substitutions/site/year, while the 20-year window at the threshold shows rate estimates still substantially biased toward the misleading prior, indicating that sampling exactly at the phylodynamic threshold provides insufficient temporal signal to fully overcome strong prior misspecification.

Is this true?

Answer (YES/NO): YES